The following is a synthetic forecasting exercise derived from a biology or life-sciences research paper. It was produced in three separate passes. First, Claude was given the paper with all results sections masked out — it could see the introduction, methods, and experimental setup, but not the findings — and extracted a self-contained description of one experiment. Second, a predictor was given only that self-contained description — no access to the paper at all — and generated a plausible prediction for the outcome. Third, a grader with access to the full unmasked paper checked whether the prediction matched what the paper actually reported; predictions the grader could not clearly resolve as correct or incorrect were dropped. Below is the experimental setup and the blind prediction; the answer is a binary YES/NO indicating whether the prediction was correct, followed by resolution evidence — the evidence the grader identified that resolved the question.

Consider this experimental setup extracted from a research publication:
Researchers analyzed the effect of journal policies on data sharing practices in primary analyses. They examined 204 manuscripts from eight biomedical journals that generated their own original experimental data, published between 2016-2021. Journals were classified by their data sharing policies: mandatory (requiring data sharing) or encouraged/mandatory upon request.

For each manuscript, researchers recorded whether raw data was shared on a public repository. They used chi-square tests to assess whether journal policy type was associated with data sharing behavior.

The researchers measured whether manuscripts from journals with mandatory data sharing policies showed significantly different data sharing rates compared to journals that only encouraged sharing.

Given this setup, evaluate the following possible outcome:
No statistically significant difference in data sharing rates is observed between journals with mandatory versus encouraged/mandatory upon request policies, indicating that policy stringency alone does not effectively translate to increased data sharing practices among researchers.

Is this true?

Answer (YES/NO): YES